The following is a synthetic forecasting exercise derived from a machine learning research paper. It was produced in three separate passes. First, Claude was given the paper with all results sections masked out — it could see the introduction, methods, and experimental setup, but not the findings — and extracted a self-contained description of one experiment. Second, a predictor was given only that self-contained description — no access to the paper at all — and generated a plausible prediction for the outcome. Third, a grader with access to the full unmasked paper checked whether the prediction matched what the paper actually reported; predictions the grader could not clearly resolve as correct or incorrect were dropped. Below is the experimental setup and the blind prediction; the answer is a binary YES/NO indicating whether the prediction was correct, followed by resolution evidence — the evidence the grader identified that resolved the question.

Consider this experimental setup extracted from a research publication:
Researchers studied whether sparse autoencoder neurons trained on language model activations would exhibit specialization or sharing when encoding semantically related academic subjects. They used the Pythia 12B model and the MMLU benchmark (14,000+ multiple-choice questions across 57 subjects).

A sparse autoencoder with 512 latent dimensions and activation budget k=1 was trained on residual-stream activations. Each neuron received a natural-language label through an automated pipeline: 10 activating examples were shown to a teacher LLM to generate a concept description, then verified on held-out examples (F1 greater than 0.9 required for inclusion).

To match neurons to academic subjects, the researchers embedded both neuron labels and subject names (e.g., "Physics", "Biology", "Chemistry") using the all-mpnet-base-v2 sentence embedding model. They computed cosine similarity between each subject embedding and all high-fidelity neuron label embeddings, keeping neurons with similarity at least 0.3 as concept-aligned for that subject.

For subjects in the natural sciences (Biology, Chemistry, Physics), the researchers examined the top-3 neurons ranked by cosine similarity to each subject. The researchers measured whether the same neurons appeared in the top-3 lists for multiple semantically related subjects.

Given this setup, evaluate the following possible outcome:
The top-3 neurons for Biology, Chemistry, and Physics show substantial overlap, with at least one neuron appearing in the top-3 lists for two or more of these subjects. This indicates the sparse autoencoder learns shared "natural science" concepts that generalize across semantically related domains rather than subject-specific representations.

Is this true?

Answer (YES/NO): NO